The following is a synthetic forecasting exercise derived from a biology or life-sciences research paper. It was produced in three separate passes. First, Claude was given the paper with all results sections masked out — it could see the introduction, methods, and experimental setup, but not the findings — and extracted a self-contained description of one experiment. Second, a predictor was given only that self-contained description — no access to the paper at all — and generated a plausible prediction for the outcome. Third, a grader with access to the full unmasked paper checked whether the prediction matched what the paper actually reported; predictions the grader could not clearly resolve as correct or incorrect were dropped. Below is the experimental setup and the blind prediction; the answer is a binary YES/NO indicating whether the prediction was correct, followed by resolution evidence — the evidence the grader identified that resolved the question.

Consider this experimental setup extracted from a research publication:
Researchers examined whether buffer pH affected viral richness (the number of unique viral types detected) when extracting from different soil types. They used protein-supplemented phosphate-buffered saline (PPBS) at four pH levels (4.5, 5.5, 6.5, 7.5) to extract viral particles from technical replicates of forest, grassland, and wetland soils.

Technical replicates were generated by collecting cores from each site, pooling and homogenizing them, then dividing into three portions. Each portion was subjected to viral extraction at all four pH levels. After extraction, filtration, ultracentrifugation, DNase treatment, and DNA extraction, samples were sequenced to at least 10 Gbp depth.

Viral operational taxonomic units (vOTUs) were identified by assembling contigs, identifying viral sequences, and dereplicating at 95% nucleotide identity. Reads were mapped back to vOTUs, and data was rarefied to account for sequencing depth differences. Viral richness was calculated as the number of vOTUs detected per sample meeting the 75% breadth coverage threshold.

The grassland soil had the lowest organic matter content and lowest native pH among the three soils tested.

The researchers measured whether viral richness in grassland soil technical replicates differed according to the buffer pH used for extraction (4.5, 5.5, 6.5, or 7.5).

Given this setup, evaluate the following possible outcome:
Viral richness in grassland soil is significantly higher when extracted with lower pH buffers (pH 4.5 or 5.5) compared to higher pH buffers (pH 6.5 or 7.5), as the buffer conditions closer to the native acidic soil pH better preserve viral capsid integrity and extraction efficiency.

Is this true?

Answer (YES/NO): NO